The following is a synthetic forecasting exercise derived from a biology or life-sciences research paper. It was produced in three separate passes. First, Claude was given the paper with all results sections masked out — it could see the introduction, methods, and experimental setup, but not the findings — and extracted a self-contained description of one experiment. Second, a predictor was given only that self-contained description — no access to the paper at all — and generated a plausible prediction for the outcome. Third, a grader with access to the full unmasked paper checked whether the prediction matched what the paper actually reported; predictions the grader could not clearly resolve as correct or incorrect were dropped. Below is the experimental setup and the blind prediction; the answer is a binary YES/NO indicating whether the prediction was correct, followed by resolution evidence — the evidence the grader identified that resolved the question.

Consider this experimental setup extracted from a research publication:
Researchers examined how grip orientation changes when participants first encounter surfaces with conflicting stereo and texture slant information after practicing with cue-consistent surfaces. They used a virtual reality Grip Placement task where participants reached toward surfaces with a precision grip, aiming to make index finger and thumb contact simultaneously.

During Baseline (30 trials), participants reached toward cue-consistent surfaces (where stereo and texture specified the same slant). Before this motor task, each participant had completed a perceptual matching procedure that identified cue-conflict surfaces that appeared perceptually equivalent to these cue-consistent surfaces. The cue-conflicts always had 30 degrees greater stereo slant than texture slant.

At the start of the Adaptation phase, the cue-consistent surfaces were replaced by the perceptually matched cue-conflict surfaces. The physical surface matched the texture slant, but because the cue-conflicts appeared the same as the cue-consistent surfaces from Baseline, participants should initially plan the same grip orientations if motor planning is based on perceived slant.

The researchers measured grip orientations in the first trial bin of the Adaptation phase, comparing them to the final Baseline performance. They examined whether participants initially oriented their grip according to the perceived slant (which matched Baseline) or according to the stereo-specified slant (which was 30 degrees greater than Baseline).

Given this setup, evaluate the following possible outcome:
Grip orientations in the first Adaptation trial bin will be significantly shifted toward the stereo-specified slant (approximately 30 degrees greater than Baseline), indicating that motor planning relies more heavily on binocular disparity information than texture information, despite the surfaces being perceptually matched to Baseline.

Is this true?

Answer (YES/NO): NO